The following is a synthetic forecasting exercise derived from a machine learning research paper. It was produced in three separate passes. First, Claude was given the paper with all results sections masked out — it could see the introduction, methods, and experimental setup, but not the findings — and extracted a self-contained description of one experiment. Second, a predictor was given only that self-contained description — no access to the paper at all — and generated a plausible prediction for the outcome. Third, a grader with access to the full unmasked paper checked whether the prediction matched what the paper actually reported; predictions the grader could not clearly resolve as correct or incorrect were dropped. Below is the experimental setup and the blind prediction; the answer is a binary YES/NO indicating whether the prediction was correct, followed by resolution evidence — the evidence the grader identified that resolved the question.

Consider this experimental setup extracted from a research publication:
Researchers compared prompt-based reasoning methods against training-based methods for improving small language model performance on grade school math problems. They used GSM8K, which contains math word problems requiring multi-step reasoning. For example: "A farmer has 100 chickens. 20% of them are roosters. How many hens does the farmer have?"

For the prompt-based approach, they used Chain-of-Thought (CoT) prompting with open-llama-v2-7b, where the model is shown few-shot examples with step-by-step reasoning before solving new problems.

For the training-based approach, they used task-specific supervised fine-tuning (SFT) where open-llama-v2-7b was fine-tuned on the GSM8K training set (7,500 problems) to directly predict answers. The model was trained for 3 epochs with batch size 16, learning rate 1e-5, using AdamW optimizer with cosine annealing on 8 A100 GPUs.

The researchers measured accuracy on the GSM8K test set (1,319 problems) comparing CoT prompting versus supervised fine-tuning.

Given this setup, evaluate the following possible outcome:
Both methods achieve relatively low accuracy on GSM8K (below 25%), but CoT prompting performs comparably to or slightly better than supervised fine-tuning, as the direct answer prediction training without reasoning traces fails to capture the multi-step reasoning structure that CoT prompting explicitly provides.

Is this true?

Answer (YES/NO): NO